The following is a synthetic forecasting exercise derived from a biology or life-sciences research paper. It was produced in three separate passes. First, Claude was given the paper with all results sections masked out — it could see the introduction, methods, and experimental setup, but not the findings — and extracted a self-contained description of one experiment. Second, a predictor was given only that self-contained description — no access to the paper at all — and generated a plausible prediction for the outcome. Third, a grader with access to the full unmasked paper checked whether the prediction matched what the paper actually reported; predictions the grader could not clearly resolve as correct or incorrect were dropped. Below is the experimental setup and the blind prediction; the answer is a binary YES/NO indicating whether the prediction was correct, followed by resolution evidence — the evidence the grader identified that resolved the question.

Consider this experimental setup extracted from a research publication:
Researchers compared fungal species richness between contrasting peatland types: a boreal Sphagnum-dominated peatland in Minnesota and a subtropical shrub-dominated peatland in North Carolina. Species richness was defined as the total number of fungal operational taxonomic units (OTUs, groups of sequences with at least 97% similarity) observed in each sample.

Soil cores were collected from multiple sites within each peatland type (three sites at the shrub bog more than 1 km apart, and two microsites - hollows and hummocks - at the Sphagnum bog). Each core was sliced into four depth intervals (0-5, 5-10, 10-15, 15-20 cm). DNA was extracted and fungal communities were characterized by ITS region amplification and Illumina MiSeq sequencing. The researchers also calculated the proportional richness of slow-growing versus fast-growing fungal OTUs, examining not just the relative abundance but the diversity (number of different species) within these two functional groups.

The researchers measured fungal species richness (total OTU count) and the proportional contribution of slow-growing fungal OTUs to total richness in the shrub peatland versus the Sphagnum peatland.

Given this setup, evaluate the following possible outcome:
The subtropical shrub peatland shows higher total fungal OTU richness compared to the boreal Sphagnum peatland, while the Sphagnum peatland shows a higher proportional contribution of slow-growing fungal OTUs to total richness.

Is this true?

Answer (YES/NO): NO